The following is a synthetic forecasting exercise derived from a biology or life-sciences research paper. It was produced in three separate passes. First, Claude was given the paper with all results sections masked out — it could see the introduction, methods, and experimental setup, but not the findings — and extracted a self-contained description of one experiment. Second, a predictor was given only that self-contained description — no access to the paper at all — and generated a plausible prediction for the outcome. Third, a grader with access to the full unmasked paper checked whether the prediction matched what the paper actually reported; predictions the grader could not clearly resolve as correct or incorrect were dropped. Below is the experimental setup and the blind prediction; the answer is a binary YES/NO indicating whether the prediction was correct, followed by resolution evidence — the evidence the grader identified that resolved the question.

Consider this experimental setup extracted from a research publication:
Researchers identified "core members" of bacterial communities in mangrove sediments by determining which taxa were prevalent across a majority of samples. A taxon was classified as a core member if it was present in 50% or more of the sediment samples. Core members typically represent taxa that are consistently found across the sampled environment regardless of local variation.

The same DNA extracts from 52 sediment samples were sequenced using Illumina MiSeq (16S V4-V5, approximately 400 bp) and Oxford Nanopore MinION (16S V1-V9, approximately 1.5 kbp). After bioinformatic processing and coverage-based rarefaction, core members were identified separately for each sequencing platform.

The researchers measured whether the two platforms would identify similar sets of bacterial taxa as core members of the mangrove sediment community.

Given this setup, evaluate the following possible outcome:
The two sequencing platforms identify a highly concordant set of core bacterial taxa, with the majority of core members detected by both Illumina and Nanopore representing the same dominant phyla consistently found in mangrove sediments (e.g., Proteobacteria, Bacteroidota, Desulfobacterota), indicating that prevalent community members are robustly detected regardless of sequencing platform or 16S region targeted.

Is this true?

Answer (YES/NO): YES